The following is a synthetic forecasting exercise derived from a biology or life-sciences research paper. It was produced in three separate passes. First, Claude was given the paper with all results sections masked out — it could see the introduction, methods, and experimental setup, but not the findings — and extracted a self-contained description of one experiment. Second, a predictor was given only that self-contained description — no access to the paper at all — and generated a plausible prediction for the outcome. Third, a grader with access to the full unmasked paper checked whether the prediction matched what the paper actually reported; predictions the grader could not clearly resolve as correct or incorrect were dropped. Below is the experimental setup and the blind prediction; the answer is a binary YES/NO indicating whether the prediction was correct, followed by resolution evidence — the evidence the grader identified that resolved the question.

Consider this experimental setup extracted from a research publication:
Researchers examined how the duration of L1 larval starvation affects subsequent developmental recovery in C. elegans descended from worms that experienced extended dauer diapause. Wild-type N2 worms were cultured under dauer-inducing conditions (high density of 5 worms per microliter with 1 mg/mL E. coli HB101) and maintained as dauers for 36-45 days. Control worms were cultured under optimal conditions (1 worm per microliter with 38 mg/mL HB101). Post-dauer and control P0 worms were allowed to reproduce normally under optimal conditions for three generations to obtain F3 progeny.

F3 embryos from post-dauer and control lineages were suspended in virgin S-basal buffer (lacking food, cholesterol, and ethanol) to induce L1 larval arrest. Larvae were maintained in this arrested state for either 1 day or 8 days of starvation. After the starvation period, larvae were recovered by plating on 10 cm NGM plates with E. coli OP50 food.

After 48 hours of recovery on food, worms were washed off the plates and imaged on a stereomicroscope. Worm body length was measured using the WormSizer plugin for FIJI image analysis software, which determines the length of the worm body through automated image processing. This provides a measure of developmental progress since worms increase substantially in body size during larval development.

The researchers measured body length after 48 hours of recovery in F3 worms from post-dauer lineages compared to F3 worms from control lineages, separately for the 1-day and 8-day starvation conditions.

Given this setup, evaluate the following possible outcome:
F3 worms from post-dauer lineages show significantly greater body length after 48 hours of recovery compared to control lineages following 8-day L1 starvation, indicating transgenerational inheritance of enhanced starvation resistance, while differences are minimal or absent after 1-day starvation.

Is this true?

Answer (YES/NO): YES